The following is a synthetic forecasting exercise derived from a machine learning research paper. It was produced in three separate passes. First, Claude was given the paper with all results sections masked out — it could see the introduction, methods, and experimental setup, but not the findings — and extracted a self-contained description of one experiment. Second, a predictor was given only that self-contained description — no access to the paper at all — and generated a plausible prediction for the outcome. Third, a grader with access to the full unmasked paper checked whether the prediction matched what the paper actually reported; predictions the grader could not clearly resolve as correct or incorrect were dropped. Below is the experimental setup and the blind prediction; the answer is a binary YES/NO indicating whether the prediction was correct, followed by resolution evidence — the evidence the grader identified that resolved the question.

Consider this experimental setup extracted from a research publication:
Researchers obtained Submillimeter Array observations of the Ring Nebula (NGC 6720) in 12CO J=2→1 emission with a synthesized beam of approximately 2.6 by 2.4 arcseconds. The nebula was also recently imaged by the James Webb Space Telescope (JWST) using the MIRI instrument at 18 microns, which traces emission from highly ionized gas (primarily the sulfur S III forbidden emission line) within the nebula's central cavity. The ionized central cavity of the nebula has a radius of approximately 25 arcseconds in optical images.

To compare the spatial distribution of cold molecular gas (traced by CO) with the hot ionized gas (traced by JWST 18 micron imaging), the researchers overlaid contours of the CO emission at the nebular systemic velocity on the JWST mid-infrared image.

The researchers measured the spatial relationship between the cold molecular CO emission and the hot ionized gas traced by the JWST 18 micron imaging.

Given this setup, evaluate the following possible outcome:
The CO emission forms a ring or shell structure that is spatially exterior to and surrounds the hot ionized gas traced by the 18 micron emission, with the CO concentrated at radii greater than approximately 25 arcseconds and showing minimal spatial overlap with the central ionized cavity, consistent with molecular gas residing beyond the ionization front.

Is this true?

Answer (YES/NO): YES